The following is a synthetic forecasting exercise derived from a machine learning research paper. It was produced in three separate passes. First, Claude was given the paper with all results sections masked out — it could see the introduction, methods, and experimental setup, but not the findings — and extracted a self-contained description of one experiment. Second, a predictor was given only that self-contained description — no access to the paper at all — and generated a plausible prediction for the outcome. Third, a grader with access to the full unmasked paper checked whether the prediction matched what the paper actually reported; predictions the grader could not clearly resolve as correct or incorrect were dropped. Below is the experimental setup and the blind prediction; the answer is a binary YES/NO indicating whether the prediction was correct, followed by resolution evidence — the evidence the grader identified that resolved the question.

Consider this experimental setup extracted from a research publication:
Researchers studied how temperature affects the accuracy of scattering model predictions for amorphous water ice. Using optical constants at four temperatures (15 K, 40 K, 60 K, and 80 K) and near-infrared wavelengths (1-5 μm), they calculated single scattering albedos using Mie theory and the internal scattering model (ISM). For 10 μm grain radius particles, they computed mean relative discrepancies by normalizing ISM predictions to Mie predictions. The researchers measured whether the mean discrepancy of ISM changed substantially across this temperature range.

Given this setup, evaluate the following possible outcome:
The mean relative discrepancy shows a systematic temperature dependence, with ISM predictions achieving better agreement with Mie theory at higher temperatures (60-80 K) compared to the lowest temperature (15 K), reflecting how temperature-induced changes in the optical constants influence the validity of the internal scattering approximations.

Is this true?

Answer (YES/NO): NO